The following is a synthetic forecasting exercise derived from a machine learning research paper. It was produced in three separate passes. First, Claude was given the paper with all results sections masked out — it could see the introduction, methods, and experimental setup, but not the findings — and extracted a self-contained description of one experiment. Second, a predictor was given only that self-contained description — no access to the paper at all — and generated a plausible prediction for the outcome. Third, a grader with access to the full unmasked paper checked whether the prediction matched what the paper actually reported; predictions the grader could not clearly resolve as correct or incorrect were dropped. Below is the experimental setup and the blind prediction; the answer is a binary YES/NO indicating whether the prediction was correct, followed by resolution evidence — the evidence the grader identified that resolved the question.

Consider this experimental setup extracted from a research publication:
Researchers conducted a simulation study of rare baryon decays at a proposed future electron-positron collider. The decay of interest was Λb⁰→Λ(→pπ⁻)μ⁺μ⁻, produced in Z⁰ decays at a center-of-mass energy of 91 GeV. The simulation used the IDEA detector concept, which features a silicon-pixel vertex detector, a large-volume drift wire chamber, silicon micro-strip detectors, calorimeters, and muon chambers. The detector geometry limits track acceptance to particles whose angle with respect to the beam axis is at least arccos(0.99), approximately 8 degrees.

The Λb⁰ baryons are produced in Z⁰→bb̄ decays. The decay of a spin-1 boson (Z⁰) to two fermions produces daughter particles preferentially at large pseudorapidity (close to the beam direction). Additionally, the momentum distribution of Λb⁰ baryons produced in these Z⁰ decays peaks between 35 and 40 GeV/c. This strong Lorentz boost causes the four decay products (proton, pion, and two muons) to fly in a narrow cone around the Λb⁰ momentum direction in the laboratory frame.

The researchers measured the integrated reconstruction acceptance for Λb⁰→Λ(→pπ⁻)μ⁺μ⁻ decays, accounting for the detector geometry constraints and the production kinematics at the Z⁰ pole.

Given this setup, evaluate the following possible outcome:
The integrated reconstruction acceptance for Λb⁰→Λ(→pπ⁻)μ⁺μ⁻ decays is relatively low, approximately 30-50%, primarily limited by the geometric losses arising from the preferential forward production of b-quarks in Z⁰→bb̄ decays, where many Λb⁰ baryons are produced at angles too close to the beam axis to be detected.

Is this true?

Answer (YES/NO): NO